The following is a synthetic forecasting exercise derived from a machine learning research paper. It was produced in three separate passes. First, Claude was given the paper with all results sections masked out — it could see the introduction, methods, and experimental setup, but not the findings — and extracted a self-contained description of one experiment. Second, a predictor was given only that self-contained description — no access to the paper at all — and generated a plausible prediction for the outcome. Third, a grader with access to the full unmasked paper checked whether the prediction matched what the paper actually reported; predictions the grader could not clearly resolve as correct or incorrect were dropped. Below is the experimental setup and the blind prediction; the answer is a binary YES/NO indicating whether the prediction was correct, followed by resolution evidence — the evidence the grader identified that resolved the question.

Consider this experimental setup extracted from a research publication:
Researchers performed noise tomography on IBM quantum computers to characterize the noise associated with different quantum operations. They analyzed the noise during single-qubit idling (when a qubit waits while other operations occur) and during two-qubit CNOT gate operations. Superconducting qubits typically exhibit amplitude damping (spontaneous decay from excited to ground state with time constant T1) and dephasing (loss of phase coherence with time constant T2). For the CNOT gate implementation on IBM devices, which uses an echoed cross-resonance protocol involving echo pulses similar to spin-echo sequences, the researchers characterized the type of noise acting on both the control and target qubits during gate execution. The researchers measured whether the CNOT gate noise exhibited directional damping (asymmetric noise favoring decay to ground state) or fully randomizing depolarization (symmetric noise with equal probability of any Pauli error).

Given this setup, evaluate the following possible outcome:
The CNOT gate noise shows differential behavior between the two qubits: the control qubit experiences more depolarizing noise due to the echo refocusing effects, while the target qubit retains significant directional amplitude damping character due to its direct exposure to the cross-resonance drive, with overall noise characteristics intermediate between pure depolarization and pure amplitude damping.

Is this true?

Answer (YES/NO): NO